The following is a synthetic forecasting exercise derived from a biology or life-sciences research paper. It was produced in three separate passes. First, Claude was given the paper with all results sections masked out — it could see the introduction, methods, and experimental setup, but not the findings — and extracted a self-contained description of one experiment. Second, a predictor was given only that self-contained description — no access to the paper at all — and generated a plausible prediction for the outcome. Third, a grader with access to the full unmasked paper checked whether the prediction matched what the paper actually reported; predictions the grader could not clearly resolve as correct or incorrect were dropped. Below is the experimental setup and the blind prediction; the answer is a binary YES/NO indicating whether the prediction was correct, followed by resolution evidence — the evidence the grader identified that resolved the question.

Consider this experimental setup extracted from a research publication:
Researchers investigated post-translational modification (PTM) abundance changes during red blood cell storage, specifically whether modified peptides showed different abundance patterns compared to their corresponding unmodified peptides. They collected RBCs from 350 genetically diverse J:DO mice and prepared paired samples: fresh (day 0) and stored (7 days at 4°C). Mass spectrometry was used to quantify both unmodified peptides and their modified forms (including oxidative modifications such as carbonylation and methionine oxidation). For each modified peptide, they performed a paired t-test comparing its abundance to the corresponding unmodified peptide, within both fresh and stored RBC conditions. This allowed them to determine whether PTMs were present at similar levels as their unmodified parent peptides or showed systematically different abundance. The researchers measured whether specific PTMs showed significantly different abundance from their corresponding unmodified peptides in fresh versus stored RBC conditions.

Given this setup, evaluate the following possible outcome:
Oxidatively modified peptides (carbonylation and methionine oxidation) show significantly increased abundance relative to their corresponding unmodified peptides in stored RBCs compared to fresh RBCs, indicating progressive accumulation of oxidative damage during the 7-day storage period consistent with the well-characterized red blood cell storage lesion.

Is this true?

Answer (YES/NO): NO